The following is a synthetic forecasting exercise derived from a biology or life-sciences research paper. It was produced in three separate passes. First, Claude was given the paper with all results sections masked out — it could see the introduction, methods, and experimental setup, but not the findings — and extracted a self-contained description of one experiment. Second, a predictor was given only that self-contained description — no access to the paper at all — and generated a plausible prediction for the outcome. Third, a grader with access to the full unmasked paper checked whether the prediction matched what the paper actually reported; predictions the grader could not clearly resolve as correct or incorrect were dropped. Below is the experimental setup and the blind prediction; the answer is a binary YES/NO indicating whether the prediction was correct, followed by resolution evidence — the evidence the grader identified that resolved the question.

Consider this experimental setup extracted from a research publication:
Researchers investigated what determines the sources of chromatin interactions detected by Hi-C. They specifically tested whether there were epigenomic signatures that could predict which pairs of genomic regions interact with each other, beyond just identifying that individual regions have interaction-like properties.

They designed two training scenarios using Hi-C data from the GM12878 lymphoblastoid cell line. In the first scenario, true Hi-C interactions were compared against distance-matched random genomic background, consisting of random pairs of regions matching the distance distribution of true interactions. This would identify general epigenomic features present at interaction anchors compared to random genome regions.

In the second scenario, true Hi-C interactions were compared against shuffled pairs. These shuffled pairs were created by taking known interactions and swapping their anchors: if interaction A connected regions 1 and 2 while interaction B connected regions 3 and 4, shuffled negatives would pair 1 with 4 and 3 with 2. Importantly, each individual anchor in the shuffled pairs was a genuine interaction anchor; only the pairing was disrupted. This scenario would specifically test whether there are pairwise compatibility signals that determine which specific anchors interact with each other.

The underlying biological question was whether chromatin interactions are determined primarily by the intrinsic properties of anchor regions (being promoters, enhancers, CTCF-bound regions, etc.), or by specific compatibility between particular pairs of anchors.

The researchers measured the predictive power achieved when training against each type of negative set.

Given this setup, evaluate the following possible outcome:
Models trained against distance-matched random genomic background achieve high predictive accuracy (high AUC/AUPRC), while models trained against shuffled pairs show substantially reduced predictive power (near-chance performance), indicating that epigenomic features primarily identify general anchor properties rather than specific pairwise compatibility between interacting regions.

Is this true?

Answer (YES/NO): NO